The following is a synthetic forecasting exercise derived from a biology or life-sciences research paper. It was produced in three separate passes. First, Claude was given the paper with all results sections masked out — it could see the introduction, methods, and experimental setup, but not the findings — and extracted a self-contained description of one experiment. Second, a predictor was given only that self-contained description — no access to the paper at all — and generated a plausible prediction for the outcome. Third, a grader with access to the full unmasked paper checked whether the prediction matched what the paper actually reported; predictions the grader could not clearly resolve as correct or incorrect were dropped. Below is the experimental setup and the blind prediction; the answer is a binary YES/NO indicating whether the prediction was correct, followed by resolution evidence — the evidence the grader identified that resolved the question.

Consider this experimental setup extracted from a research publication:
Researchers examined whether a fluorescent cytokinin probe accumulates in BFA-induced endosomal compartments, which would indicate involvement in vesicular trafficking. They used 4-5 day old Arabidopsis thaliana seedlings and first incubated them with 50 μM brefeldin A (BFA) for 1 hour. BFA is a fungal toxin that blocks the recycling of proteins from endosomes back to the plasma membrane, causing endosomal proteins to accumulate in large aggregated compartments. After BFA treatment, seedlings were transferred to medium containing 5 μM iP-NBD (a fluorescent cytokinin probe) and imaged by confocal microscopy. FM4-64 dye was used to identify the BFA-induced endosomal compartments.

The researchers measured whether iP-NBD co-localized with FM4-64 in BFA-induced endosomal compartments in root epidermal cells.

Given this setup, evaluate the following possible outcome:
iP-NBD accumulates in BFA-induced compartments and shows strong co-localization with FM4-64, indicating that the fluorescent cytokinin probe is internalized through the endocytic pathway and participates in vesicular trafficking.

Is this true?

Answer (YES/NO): YES